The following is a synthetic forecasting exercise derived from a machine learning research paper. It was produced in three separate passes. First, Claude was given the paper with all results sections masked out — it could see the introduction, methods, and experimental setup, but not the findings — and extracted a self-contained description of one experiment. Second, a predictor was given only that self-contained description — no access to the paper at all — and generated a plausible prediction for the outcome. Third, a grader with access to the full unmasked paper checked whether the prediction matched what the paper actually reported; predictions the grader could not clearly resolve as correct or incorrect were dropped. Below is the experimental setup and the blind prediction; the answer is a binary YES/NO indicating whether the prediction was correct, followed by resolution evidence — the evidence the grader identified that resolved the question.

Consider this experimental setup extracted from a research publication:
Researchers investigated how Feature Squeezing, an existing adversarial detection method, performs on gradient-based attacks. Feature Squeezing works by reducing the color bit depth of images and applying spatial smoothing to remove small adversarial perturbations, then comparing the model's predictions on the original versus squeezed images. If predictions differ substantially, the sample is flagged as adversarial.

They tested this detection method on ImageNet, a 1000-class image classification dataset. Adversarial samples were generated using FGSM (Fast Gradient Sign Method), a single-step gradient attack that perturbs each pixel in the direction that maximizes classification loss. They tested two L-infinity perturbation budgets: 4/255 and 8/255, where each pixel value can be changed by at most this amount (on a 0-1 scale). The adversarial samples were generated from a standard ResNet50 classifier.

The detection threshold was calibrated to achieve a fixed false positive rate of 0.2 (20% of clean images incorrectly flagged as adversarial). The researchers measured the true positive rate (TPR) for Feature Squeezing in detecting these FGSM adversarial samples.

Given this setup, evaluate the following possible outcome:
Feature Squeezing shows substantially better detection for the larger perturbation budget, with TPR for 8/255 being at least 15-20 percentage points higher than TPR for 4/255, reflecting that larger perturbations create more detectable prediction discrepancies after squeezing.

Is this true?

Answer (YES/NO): NO